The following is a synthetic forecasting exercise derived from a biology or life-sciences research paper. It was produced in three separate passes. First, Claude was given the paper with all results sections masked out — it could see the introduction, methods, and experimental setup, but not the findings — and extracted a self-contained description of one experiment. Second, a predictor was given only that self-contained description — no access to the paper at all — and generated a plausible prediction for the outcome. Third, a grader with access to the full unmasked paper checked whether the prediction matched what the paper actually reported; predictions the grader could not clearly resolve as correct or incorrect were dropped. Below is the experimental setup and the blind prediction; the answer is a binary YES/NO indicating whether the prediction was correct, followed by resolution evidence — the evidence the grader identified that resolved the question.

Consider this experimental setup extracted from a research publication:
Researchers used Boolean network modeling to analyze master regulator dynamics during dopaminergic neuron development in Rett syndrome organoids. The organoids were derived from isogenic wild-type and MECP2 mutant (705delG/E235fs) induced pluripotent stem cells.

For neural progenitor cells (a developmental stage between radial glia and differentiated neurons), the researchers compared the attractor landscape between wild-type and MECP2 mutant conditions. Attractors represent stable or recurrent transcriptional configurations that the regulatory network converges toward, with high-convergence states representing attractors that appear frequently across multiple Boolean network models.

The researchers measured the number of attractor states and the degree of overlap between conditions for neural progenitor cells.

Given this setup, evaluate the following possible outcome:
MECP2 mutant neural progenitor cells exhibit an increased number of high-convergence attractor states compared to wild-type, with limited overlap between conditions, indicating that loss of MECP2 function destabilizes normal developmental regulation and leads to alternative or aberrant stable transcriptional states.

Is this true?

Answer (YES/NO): YES